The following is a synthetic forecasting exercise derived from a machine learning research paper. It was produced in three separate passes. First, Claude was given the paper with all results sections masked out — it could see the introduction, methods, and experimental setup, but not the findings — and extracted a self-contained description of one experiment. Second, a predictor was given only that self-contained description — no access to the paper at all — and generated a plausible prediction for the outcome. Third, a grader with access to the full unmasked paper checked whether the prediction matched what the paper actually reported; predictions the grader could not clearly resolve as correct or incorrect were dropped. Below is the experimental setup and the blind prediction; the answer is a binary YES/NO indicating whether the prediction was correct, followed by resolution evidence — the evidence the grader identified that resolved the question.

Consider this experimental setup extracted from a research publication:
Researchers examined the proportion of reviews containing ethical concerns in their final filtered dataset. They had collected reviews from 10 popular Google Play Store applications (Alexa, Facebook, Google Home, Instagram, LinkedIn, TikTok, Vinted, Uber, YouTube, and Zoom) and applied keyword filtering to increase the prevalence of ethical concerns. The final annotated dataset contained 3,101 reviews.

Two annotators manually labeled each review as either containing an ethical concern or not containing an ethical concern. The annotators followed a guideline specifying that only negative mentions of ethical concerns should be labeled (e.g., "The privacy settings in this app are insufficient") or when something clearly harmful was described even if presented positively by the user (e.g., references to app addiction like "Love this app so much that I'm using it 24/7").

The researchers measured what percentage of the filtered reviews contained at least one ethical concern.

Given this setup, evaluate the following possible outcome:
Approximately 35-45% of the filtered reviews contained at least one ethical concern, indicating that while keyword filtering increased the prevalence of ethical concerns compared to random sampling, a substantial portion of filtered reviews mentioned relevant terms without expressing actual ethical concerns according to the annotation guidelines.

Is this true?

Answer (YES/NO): NO